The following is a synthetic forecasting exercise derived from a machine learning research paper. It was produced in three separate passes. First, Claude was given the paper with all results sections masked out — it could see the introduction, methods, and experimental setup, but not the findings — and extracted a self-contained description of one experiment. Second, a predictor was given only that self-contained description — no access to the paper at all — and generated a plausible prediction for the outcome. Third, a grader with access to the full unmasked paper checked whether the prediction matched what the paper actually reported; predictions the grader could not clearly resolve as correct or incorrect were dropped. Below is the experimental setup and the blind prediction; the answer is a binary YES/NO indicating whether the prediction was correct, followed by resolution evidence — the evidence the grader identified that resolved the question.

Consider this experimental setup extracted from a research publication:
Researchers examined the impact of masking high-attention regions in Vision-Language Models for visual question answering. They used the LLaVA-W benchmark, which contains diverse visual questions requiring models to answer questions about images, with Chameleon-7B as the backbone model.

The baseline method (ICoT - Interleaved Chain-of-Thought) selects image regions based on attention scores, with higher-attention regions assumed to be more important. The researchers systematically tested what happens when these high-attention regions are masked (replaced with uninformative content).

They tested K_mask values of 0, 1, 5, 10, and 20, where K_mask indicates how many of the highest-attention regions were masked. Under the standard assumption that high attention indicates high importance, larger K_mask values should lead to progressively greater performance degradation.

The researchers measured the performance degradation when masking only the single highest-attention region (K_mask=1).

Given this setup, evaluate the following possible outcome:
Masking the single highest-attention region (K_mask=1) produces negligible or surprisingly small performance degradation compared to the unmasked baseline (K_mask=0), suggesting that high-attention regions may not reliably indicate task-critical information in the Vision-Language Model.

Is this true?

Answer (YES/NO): YES